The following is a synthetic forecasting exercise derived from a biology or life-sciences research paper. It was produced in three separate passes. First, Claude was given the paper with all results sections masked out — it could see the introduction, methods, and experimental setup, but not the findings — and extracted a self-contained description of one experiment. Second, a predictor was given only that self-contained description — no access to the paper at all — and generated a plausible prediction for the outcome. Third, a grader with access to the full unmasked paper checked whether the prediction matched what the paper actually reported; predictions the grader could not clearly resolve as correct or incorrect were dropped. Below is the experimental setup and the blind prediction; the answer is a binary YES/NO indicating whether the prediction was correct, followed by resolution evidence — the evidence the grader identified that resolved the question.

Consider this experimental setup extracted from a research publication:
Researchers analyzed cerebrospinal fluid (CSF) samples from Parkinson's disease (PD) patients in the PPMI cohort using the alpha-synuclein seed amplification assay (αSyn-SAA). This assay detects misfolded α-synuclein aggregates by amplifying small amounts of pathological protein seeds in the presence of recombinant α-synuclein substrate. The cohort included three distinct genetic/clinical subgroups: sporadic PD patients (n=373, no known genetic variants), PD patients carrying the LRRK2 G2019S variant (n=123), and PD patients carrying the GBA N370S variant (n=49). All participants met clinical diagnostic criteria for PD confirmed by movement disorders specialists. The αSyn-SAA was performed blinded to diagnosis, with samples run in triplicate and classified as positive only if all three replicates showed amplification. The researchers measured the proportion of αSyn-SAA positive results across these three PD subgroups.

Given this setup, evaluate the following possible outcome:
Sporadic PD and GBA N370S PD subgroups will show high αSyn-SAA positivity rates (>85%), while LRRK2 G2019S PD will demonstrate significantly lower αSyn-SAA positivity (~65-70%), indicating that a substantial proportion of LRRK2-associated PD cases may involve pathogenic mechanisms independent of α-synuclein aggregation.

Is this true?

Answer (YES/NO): YES